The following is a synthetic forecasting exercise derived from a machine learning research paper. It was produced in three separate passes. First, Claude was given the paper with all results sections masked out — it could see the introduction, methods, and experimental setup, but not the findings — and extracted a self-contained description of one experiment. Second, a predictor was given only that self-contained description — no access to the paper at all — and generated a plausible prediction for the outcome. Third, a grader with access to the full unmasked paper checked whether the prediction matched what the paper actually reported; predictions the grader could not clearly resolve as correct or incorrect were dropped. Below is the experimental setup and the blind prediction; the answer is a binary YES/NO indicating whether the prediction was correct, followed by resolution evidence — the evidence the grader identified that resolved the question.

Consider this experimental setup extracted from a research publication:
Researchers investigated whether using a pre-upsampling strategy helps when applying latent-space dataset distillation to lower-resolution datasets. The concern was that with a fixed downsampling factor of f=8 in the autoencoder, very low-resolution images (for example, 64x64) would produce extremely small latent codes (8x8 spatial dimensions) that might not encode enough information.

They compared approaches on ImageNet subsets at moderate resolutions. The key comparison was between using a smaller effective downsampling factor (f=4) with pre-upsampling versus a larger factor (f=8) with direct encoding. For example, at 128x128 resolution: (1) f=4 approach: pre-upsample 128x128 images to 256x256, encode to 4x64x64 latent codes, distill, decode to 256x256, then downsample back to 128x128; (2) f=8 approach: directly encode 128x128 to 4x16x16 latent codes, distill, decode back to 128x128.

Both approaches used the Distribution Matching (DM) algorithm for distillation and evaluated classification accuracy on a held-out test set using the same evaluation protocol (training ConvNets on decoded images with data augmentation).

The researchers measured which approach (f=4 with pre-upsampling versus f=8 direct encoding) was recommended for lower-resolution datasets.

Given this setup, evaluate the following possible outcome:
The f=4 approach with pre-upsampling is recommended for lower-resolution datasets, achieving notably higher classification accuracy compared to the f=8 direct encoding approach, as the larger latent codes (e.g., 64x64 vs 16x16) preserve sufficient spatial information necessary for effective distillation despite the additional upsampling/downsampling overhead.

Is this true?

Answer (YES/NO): NO